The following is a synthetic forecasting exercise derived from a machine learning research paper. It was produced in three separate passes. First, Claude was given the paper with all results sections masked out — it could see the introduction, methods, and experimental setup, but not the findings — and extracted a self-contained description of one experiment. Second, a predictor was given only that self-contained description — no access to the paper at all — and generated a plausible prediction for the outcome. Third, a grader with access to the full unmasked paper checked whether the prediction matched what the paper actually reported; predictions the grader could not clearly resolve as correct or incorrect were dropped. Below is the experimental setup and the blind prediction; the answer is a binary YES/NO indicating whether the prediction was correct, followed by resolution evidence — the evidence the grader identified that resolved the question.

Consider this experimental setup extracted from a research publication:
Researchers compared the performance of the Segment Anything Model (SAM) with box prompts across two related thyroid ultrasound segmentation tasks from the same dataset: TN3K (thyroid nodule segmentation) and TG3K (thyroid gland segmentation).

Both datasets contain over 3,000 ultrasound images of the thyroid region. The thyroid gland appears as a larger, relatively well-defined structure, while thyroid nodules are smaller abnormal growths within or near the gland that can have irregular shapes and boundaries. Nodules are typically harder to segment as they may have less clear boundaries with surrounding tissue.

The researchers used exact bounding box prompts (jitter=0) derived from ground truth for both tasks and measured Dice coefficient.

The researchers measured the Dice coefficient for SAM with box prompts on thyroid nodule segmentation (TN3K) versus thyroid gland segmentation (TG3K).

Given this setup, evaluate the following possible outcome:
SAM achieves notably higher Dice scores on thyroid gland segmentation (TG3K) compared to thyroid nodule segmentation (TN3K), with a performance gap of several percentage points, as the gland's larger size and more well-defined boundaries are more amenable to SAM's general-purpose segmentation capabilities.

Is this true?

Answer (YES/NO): NO